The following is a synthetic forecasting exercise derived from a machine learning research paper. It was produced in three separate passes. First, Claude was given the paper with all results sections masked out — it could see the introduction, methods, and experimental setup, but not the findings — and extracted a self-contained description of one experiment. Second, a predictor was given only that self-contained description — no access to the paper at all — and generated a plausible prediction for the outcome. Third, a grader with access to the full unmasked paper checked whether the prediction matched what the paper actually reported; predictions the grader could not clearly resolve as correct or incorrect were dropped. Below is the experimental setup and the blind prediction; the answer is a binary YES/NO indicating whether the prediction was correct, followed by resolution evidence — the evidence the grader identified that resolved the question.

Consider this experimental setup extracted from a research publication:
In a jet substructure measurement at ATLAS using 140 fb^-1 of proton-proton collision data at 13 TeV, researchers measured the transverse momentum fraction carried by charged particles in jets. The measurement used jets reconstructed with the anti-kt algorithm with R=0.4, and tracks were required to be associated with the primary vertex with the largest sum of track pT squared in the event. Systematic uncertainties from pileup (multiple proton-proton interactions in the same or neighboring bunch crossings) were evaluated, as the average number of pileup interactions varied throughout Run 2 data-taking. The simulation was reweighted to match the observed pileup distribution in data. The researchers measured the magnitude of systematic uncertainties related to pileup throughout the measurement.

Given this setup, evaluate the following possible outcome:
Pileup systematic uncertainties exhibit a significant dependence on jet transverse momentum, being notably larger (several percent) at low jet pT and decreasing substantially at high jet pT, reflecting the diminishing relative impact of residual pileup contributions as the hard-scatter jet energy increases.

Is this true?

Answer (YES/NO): NO